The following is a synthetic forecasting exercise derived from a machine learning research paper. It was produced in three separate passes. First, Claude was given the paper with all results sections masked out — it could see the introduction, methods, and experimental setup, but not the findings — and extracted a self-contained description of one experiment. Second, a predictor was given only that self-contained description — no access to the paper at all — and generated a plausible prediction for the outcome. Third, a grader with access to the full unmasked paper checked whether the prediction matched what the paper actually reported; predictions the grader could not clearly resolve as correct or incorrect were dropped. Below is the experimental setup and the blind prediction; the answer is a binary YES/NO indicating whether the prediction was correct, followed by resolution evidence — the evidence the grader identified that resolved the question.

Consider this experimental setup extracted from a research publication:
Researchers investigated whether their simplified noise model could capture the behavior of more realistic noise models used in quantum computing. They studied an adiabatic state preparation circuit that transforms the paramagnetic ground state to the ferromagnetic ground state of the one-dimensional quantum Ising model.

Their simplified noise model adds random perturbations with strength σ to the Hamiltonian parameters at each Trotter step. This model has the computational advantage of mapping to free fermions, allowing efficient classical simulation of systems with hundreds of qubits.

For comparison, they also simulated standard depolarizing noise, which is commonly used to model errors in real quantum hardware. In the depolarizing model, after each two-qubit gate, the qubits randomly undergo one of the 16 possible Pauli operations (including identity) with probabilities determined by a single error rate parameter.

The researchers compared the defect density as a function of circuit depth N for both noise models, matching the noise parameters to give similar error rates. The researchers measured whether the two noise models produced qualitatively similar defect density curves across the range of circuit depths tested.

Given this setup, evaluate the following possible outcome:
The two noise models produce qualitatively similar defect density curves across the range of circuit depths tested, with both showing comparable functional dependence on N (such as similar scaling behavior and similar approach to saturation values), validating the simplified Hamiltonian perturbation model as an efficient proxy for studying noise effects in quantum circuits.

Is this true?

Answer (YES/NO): YES